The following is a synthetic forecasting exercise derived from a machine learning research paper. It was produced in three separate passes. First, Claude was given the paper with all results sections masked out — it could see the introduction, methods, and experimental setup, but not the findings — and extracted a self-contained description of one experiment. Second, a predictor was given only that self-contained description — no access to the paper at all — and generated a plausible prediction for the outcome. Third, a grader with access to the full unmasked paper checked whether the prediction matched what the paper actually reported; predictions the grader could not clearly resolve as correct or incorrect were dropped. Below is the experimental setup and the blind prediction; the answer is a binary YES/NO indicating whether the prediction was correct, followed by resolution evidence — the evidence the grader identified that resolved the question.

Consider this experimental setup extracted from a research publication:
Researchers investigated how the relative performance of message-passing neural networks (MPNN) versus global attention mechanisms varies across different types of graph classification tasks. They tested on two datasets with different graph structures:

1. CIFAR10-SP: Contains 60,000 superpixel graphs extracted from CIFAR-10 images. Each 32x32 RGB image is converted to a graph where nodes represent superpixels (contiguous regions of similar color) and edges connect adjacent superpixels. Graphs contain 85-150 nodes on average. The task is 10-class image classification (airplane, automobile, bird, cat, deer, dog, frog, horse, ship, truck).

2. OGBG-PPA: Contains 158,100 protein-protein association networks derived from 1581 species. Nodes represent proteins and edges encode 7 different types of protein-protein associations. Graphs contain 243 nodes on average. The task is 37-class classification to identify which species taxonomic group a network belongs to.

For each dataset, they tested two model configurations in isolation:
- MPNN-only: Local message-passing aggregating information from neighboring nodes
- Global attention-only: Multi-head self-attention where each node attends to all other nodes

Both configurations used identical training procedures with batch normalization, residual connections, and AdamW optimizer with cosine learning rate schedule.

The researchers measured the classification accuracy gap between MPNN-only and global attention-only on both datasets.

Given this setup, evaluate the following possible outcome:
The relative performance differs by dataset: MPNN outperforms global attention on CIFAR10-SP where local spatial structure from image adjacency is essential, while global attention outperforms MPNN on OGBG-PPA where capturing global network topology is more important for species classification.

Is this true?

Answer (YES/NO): NO